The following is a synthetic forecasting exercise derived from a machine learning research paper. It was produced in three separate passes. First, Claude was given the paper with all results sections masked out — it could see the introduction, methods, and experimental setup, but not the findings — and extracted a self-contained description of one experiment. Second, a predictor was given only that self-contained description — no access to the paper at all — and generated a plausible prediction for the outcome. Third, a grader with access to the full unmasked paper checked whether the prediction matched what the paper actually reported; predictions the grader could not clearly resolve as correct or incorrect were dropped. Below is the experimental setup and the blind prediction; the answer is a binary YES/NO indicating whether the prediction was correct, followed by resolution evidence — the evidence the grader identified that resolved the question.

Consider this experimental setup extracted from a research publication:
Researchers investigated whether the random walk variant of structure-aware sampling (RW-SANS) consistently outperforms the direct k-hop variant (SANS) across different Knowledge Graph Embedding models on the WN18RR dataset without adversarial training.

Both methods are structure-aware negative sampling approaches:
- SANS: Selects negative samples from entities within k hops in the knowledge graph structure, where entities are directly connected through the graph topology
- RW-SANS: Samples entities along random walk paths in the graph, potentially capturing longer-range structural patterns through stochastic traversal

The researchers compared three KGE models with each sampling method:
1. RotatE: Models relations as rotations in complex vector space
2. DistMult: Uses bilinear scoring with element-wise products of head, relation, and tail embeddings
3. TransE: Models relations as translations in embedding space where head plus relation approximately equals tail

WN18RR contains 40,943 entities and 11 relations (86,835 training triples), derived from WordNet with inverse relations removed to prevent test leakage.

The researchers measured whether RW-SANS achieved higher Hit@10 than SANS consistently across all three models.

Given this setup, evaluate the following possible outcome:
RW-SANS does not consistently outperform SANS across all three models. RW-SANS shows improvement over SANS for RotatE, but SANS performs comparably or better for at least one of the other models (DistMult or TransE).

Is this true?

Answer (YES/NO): NO